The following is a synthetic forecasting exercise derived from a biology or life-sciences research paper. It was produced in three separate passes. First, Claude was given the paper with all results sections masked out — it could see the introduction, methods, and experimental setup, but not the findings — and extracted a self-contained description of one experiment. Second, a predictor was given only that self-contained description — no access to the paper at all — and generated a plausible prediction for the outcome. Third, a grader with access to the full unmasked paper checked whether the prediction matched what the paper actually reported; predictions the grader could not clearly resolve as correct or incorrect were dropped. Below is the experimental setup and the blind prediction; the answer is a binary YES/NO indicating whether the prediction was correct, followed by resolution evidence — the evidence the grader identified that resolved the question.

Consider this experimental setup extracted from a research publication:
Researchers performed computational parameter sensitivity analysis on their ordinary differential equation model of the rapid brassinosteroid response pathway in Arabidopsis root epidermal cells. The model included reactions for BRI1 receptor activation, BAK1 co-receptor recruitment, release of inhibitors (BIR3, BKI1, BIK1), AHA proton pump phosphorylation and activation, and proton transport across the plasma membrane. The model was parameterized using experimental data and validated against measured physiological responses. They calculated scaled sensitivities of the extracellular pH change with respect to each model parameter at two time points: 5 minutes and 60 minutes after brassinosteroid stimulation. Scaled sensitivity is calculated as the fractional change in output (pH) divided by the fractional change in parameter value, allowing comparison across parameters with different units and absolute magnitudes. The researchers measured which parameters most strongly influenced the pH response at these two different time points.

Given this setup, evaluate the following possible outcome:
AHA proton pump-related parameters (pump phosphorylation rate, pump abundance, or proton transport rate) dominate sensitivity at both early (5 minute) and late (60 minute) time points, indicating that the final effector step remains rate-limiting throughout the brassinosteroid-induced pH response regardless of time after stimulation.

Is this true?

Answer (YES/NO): NO